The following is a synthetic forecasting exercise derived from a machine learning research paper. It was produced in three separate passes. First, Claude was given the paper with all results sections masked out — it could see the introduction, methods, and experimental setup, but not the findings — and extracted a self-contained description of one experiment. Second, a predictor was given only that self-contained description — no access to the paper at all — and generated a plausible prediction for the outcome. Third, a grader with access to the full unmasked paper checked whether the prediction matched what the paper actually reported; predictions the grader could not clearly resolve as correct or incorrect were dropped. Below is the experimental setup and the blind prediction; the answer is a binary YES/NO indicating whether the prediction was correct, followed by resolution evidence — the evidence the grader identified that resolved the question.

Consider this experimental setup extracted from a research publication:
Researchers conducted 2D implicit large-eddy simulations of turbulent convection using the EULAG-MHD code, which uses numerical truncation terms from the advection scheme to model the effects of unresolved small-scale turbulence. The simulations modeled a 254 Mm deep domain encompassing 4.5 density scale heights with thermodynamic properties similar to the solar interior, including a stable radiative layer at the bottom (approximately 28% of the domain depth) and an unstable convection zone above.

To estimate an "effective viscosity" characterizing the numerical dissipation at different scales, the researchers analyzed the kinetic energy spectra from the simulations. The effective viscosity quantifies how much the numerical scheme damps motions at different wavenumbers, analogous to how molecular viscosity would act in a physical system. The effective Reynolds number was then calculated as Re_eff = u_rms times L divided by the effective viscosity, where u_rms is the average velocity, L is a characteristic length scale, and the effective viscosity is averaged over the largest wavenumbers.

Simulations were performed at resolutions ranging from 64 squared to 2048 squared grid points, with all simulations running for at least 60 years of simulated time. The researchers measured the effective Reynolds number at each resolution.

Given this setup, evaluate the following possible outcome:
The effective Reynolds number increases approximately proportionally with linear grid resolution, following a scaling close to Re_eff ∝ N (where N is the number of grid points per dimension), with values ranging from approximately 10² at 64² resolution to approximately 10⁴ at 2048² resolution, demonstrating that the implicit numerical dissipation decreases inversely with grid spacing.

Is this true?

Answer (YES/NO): NO